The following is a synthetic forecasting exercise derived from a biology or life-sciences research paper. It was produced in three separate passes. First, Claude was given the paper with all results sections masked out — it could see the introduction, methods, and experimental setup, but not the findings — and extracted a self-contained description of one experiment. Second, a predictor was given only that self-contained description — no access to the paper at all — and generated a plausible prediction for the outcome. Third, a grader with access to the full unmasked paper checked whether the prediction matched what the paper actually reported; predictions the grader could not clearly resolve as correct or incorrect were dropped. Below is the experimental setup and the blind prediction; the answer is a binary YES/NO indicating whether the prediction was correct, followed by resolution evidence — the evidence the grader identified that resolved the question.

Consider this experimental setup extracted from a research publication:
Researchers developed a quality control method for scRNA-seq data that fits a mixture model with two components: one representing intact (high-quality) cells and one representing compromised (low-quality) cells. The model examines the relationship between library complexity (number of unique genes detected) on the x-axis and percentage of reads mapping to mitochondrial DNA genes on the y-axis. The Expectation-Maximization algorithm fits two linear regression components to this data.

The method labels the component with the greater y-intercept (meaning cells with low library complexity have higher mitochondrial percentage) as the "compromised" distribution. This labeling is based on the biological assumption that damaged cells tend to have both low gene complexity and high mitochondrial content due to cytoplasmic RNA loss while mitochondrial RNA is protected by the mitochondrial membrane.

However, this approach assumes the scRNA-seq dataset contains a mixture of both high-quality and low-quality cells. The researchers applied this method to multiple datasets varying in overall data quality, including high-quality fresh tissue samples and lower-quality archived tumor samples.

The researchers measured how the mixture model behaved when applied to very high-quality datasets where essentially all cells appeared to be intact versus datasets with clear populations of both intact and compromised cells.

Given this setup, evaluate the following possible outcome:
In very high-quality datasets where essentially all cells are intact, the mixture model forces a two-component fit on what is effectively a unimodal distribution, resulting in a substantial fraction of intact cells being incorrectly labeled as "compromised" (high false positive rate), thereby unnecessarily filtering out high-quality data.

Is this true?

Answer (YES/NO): YES